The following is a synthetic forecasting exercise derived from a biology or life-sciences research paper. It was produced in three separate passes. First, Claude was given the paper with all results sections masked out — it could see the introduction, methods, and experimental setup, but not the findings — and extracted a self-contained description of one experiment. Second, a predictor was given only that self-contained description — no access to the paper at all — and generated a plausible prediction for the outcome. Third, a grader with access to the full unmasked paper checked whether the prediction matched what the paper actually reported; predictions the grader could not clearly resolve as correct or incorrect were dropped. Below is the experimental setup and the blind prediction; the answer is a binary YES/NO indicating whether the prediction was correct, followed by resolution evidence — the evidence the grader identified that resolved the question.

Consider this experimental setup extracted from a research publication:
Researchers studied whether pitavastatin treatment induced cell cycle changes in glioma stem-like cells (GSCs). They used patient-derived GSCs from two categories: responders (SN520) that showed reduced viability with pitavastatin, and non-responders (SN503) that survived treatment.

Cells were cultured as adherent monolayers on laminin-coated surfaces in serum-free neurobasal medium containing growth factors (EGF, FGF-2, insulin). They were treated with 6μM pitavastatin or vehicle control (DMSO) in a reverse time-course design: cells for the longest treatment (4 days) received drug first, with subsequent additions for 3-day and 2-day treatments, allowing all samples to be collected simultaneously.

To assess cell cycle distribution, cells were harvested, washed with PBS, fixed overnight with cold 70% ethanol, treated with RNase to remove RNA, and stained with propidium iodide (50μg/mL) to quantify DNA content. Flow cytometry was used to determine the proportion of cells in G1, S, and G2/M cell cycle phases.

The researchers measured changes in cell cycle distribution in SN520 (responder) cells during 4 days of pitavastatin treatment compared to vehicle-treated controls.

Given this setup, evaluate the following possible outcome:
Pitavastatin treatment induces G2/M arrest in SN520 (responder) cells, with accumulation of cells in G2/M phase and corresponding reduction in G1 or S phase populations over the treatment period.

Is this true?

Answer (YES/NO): NO